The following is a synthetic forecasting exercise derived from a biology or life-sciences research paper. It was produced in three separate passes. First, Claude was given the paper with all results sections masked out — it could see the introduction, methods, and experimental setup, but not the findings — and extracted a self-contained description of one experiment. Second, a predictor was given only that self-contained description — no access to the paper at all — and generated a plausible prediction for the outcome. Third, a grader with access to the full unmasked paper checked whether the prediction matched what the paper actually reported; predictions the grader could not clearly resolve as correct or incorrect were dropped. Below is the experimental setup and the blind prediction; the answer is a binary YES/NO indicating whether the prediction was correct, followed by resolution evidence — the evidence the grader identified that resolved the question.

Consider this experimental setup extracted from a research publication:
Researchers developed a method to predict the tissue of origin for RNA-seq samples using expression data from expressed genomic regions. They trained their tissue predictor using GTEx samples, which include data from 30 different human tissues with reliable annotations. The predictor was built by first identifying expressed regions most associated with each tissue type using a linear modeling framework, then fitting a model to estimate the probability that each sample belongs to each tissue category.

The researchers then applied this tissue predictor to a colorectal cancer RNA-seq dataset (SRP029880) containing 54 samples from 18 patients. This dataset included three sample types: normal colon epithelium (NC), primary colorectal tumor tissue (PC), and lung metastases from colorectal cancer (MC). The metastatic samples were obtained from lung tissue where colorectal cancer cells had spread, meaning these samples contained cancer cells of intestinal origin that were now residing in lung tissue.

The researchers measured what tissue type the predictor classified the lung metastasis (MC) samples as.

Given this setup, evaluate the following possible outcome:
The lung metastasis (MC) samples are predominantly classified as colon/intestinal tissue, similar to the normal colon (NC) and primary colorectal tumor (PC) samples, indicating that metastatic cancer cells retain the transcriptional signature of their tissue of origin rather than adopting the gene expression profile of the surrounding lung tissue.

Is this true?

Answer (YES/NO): NO